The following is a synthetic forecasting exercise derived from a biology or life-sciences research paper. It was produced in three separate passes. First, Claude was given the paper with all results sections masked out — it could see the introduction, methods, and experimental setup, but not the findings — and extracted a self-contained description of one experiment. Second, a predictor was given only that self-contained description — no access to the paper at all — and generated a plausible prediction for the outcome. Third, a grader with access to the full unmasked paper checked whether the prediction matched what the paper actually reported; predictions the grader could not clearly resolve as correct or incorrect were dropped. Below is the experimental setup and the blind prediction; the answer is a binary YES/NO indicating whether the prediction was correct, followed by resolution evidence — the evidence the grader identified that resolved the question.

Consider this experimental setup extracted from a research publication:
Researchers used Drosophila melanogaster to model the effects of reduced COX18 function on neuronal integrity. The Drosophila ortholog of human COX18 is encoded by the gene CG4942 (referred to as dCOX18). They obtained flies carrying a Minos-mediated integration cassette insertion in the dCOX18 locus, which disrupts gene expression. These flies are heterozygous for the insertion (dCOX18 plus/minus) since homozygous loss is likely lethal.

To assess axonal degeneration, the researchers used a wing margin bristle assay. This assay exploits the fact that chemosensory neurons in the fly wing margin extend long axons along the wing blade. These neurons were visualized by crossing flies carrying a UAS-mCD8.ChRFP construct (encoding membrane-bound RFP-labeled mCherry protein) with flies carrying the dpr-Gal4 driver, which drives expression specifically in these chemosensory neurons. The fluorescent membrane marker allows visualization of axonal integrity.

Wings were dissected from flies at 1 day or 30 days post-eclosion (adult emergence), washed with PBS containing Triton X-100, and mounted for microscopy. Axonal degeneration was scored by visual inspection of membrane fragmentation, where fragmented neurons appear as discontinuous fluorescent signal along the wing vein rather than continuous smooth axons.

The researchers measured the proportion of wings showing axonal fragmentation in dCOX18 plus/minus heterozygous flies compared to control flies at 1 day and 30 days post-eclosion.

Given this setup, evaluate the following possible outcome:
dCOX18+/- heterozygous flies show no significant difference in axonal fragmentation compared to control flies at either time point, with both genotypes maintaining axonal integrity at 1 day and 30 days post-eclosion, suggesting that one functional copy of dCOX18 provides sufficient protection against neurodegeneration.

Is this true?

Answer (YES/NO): NO